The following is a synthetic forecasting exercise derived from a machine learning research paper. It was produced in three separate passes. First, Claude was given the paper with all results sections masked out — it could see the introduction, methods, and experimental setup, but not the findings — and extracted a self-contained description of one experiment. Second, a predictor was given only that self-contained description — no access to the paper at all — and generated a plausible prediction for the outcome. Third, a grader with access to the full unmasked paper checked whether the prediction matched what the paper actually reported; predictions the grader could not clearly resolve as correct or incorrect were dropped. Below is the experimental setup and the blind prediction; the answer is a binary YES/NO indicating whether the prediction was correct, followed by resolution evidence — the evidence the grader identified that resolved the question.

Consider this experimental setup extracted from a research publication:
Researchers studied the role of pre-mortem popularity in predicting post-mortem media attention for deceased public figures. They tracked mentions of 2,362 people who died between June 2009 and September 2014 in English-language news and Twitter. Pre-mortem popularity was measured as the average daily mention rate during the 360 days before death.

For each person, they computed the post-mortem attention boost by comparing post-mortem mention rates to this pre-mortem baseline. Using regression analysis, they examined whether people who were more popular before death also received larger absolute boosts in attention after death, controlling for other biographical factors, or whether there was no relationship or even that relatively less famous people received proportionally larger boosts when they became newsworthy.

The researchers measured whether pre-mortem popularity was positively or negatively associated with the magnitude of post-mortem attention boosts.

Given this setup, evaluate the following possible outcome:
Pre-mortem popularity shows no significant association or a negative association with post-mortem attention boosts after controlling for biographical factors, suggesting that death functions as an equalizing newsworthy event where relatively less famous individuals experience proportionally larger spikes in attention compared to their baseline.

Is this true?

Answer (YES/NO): NO